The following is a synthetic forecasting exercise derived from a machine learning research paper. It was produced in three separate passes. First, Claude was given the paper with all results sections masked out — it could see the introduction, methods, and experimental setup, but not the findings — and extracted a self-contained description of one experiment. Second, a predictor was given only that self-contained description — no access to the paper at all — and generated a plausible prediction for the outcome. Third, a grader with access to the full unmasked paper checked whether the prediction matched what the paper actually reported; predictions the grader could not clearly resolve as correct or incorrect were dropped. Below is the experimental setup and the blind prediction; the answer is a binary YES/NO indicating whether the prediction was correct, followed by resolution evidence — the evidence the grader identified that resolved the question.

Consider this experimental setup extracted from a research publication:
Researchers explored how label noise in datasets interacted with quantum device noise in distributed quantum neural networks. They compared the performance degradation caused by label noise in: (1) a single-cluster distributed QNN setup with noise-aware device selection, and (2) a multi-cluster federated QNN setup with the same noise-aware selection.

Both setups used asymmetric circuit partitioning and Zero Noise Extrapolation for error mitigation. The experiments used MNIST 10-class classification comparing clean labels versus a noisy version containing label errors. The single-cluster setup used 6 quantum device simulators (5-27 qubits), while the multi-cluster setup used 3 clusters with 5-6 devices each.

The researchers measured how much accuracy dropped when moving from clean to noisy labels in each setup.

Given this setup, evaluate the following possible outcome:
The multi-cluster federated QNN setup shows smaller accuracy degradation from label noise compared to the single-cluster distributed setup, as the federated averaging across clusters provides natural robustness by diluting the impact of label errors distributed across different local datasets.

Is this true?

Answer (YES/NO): YES